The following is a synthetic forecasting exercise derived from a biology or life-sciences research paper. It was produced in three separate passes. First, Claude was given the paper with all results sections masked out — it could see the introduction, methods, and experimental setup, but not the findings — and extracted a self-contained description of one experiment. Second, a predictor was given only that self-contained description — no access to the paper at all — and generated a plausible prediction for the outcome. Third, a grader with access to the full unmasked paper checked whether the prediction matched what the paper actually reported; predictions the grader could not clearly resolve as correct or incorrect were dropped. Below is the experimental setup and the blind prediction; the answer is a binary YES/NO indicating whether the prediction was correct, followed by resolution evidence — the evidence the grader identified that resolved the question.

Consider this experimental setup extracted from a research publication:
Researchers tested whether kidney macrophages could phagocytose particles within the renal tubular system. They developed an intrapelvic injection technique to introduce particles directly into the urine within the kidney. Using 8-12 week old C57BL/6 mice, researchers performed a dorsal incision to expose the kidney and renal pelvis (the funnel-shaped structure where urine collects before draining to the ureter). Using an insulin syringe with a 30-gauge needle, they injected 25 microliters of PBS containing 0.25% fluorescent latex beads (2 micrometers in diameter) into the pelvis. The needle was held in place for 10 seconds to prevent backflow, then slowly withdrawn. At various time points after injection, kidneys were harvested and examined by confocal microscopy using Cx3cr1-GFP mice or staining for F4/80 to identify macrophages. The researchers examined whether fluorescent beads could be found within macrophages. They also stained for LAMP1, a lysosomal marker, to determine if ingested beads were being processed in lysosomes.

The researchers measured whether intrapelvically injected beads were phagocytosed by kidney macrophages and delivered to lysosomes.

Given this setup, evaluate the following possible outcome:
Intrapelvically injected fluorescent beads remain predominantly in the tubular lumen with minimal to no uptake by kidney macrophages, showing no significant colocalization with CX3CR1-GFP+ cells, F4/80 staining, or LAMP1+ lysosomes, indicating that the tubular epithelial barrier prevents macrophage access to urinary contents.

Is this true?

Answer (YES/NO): NO